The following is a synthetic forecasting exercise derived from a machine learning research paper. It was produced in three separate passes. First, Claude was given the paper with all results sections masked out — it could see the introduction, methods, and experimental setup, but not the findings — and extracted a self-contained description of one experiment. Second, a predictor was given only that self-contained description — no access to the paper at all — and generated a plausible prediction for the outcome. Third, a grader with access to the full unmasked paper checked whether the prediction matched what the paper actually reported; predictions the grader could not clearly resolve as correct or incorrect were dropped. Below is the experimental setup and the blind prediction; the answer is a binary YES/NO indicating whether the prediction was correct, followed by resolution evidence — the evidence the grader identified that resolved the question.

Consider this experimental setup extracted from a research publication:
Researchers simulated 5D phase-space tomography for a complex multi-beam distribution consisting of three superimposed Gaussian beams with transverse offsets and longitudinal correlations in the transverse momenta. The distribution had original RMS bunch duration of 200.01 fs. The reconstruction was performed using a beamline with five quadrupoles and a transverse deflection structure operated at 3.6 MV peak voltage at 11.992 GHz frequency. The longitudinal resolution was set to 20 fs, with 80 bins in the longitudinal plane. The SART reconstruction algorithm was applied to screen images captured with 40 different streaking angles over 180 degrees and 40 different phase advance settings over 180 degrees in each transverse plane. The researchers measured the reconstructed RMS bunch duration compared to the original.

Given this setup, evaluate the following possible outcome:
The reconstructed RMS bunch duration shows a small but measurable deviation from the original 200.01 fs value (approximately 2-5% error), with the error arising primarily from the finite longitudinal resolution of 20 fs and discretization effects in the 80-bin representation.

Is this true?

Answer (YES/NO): NO